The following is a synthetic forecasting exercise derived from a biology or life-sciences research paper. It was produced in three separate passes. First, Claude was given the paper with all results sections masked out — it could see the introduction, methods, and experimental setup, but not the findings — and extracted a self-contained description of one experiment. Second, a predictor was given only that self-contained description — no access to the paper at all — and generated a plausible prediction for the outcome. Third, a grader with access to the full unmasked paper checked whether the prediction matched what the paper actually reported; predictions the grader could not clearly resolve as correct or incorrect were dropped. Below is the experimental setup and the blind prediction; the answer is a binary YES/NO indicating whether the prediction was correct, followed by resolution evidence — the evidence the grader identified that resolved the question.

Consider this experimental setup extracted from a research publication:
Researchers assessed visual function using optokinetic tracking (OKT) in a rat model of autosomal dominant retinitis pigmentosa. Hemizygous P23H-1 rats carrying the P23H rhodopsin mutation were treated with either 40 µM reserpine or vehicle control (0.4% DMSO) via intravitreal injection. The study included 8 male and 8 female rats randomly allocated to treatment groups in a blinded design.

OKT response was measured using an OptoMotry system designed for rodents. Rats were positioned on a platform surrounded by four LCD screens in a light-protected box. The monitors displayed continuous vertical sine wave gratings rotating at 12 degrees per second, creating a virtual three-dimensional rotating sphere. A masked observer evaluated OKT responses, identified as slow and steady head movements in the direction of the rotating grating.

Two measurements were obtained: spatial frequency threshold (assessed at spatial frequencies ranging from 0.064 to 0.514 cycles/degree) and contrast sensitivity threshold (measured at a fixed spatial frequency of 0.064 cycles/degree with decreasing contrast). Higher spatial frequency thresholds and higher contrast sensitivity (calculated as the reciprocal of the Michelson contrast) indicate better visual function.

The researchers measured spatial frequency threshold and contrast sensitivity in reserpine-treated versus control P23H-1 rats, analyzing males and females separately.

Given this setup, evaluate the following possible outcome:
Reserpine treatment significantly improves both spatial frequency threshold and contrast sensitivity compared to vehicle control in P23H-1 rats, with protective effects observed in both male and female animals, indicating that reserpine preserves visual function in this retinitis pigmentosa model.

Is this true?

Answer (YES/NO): NO